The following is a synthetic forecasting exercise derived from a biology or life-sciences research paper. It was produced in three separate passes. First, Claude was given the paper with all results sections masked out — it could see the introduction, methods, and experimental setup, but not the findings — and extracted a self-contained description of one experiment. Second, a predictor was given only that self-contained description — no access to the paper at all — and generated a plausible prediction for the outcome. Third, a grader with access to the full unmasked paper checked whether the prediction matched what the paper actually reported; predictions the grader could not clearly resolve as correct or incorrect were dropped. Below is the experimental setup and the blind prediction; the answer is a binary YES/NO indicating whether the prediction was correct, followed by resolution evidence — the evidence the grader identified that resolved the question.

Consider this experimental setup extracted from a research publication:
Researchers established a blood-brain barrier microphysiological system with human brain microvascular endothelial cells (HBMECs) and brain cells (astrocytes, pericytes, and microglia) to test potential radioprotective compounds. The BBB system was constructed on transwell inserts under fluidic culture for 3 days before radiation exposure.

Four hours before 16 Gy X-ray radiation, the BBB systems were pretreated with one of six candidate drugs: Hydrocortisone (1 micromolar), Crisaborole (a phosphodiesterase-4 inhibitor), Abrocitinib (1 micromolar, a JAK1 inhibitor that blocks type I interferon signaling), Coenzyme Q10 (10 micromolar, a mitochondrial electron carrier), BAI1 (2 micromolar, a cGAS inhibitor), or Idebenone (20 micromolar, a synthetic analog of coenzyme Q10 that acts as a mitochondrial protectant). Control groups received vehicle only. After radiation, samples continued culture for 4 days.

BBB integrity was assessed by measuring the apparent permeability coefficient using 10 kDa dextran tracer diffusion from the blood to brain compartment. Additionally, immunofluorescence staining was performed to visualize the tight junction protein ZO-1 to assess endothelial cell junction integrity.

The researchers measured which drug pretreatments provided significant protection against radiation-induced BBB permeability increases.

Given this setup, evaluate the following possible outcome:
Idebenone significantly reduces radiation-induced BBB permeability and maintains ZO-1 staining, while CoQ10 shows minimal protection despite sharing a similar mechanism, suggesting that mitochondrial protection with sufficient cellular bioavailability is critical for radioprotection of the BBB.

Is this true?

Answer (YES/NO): NO